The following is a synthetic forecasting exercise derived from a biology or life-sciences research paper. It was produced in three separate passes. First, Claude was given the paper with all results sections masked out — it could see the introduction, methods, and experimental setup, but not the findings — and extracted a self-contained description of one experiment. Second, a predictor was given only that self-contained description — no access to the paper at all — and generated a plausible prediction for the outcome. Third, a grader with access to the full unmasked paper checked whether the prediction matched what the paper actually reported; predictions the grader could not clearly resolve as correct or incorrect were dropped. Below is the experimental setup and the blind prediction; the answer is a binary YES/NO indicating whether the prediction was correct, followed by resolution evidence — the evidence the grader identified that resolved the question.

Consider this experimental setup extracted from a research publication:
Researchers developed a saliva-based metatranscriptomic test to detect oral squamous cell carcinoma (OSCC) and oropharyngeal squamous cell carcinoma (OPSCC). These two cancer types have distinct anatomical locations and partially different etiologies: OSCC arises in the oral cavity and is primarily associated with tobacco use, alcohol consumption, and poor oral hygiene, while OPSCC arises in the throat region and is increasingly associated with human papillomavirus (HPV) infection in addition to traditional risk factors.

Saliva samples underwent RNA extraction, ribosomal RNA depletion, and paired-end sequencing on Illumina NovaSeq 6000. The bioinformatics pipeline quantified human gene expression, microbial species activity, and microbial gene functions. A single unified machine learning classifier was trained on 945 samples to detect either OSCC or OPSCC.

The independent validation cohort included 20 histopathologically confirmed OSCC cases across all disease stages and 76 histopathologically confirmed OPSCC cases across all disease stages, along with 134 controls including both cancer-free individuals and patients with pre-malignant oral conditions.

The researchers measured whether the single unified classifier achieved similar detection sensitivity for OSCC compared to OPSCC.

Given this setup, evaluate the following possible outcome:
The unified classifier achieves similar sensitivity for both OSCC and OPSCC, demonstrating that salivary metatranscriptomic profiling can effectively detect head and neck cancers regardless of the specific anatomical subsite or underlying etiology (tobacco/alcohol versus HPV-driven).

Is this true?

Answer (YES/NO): NO